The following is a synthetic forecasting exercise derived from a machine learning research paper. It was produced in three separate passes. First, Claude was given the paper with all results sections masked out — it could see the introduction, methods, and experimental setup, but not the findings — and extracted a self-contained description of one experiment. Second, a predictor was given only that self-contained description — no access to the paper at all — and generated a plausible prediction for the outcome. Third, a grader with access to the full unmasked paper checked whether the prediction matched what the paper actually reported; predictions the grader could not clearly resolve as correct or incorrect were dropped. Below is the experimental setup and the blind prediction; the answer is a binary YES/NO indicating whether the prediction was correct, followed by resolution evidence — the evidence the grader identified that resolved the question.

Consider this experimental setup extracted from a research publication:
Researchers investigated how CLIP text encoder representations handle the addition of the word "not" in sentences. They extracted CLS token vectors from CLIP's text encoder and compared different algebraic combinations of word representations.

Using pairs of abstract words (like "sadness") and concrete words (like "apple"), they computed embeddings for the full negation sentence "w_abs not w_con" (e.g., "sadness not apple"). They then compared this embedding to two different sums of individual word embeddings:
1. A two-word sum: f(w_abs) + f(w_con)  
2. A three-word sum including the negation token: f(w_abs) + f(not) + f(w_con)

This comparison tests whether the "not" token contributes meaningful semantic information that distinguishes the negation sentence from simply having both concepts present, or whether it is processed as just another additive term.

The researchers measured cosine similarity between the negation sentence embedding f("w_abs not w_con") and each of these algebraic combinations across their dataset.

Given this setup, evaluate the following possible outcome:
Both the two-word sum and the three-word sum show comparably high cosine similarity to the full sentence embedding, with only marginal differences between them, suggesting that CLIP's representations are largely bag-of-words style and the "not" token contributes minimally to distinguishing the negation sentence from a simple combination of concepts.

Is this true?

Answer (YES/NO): YES